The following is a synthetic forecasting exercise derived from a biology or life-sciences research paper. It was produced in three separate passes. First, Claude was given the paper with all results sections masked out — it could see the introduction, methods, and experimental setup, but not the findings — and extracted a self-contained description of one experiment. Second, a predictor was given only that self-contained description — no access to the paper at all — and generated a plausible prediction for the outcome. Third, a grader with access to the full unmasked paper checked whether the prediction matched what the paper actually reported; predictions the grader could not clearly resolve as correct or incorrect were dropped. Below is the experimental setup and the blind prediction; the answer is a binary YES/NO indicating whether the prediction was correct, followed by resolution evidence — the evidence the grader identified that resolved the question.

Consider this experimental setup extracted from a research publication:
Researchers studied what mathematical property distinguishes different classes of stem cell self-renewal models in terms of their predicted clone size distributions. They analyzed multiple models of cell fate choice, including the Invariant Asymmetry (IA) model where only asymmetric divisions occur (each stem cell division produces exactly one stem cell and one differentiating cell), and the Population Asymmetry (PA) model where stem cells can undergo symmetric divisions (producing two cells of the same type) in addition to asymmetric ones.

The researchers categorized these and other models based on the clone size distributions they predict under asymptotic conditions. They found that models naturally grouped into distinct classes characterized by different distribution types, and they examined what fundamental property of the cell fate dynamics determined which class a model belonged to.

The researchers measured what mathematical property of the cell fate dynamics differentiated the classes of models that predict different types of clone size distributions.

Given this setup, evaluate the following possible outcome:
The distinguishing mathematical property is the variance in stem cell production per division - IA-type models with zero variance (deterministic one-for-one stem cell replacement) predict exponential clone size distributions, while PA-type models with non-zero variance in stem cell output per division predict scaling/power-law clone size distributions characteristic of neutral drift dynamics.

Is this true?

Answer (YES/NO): NO